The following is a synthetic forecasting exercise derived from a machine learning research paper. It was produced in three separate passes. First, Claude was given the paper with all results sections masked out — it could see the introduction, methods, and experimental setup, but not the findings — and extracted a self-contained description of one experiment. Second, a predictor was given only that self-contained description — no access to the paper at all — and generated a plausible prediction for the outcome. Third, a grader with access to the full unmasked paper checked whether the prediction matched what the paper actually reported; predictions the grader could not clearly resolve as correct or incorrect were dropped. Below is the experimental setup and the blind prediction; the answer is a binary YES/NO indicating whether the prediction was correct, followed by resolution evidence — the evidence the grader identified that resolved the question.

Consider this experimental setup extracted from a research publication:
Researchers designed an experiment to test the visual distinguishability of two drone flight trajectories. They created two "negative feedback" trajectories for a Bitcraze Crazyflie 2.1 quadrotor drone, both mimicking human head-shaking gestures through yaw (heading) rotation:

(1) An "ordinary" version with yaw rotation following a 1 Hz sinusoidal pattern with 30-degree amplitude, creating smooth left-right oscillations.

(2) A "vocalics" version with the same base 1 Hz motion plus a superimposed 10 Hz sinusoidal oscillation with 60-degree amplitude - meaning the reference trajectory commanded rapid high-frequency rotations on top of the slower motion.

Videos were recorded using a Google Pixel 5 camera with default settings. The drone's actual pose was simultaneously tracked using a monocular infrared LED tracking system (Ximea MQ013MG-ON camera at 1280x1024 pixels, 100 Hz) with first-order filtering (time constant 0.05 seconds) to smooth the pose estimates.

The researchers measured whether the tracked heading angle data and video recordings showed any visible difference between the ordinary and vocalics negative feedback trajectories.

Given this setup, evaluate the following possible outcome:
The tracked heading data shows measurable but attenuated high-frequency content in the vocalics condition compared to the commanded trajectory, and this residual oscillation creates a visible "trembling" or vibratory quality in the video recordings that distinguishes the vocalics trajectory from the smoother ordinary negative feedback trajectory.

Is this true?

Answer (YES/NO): NO